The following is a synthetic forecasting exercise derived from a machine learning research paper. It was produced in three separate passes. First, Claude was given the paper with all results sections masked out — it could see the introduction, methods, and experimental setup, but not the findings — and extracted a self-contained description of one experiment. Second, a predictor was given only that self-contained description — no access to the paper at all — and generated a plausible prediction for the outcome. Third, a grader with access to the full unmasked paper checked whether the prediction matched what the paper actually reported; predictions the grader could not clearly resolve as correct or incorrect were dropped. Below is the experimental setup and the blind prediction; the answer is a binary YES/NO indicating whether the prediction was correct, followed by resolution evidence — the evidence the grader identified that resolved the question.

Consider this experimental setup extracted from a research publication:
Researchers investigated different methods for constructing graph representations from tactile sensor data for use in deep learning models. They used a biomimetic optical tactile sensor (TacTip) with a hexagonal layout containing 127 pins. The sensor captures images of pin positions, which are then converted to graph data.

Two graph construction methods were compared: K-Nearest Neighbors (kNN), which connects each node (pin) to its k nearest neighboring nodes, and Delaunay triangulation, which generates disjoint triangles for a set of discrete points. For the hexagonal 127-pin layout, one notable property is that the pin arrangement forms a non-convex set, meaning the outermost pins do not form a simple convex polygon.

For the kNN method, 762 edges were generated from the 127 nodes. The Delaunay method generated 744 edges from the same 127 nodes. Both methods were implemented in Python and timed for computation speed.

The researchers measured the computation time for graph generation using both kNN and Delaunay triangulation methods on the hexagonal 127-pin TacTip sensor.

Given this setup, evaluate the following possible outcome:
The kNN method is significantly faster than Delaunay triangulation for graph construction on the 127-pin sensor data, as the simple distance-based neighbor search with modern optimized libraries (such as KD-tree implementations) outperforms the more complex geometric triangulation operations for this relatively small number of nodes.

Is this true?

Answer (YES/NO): NO